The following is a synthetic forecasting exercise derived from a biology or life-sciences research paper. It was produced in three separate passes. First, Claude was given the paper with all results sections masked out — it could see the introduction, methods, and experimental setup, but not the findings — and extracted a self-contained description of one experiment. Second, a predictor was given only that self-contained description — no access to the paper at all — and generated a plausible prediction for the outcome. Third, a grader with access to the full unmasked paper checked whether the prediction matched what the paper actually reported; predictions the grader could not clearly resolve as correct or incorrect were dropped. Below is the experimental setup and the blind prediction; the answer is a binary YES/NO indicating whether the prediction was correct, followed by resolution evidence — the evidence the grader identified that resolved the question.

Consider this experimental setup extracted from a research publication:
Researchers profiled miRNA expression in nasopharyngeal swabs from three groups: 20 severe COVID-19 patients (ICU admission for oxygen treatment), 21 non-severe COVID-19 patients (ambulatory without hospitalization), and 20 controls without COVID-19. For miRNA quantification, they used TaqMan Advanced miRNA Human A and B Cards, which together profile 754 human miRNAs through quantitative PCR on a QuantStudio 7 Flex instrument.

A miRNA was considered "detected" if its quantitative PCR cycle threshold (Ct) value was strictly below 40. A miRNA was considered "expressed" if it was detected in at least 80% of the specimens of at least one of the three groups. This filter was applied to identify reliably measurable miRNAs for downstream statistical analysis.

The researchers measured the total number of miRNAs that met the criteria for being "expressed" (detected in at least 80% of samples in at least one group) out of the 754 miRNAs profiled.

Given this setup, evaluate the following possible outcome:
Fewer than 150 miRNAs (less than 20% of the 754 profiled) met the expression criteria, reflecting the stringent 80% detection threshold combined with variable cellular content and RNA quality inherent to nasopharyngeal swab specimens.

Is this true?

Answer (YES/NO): NO